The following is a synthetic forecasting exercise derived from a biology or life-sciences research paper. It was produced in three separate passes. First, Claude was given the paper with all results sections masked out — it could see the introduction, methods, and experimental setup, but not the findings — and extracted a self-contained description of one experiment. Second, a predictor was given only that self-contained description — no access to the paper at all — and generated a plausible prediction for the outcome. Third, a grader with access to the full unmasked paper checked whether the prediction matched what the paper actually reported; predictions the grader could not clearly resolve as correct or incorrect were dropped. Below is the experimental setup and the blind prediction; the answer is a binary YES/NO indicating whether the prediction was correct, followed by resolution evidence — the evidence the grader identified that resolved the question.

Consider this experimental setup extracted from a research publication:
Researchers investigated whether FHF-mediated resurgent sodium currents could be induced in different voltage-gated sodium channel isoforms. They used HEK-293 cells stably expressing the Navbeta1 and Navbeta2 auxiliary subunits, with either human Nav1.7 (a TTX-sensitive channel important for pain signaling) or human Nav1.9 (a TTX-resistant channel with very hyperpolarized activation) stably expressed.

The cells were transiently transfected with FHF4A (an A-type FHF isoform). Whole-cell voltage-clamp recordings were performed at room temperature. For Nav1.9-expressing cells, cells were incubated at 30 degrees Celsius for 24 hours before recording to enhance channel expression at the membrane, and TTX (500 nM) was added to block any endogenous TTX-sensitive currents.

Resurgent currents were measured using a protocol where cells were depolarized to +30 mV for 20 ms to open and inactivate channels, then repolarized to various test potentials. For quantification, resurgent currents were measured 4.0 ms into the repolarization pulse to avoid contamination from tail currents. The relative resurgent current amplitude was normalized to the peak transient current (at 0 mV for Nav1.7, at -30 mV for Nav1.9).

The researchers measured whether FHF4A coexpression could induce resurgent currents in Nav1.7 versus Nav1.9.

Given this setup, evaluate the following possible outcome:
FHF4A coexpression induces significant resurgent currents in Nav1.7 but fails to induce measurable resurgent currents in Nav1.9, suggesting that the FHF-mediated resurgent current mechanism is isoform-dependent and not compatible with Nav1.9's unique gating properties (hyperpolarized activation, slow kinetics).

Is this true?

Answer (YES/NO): NO